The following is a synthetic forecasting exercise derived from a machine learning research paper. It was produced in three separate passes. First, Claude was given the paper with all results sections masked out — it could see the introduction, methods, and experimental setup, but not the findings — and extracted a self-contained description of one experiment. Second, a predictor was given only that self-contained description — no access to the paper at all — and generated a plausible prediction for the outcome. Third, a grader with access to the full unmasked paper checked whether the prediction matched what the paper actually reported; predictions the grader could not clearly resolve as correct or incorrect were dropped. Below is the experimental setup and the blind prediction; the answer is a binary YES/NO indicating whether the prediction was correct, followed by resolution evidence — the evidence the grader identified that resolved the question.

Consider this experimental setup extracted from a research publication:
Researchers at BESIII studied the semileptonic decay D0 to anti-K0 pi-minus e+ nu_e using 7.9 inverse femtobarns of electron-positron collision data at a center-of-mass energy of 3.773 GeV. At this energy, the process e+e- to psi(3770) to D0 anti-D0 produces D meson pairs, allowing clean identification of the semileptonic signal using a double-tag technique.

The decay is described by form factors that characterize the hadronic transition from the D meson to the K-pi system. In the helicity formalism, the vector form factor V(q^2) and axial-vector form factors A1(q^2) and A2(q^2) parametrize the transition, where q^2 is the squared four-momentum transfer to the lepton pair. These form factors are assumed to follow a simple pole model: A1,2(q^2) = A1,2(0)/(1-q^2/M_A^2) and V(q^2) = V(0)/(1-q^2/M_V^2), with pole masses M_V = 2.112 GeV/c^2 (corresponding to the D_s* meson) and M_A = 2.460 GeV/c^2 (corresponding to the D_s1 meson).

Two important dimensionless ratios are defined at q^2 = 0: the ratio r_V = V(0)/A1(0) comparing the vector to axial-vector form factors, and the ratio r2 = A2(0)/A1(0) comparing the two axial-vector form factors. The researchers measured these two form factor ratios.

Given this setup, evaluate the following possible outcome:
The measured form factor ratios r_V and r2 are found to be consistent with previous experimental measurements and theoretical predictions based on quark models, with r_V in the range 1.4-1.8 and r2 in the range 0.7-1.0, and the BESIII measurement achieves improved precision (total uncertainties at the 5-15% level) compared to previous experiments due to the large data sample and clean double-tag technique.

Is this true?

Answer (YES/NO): NO